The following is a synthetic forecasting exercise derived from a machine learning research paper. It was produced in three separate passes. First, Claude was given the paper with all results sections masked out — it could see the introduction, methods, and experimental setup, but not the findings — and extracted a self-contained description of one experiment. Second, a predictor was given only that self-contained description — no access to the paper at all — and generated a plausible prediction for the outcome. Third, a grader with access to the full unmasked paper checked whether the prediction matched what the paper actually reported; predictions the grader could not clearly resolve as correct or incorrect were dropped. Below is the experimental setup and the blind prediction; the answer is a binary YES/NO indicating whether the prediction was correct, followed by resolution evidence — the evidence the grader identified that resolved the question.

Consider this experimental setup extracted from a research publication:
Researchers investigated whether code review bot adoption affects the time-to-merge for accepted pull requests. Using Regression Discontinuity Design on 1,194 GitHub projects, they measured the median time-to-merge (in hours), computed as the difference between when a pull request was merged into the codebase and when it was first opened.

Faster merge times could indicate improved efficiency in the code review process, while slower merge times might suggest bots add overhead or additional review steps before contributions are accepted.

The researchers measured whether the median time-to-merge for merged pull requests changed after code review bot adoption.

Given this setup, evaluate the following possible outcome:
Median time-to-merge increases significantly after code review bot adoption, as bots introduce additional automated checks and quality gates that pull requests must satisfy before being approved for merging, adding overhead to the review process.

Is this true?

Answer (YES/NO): NO